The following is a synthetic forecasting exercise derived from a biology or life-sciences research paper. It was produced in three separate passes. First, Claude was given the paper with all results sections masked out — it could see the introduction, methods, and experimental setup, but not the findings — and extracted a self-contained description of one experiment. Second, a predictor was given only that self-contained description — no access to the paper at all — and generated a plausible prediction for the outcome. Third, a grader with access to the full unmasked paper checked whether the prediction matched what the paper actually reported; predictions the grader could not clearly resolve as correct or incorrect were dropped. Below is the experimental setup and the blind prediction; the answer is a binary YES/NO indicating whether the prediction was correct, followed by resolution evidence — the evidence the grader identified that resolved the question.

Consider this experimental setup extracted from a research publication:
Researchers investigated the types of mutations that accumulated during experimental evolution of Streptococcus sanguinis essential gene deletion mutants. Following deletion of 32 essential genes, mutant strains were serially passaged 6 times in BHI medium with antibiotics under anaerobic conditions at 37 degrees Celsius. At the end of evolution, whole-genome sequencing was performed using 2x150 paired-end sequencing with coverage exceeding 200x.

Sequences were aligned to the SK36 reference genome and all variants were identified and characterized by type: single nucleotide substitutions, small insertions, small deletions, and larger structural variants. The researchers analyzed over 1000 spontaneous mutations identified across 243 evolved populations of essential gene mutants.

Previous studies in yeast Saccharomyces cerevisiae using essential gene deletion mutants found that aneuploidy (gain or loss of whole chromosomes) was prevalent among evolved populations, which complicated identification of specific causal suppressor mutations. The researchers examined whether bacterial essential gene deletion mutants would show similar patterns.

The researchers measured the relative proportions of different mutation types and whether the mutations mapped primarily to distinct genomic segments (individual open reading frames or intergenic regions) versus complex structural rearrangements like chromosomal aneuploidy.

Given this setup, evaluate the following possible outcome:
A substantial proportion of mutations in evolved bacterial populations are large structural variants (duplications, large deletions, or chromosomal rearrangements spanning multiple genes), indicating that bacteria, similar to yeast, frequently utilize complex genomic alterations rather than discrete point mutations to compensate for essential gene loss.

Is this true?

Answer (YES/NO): NO